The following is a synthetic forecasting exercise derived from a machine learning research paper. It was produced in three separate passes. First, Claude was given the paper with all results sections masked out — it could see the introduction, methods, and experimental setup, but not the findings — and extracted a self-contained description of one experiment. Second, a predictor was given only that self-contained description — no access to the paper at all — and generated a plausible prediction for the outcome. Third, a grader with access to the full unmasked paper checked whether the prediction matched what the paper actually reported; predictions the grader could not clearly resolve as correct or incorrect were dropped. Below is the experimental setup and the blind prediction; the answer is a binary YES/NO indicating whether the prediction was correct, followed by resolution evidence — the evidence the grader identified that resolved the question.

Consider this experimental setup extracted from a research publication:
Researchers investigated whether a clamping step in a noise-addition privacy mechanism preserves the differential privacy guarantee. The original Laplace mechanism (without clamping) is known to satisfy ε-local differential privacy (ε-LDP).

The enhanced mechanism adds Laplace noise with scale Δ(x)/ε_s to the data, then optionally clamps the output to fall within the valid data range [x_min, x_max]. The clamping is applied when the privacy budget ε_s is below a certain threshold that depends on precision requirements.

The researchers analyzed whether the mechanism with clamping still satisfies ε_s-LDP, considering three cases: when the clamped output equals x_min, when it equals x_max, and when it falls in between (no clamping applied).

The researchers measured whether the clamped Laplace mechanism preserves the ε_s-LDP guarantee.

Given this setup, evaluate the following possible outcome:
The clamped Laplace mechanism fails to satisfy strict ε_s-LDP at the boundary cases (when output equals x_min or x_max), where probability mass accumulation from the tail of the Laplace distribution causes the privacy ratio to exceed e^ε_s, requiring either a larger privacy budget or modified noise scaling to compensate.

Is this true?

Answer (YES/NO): NO